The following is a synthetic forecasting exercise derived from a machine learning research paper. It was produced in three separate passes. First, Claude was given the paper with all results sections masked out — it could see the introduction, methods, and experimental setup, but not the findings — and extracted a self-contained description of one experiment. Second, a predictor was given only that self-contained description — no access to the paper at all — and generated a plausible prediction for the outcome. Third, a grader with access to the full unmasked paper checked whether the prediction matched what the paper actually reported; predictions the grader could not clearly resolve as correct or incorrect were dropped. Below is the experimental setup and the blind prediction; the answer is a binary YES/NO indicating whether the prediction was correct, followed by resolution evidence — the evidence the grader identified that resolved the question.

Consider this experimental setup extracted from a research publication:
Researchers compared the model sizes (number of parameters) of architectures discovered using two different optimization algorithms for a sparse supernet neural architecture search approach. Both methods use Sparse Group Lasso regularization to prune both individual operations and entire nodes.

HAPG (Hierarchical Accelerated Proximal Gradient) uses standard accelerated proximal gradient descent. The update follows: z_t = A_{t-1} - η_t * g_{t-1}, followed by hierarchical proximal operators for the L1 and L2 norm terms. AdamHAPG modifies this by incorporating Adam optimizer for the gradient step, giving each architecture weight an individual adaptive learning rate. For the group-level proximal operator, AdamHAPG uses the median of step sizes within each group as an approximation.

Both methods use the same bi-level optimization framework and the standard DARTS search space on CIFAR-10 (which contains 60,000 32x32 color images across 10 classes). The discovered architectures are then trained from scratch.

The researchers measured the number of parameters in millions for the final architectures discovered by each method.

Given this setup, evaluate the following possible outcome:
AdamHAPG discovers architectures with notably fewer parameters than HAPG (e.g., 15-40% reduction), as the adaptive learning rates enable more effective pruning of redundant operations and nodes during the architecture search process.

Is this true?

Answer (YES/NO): NO